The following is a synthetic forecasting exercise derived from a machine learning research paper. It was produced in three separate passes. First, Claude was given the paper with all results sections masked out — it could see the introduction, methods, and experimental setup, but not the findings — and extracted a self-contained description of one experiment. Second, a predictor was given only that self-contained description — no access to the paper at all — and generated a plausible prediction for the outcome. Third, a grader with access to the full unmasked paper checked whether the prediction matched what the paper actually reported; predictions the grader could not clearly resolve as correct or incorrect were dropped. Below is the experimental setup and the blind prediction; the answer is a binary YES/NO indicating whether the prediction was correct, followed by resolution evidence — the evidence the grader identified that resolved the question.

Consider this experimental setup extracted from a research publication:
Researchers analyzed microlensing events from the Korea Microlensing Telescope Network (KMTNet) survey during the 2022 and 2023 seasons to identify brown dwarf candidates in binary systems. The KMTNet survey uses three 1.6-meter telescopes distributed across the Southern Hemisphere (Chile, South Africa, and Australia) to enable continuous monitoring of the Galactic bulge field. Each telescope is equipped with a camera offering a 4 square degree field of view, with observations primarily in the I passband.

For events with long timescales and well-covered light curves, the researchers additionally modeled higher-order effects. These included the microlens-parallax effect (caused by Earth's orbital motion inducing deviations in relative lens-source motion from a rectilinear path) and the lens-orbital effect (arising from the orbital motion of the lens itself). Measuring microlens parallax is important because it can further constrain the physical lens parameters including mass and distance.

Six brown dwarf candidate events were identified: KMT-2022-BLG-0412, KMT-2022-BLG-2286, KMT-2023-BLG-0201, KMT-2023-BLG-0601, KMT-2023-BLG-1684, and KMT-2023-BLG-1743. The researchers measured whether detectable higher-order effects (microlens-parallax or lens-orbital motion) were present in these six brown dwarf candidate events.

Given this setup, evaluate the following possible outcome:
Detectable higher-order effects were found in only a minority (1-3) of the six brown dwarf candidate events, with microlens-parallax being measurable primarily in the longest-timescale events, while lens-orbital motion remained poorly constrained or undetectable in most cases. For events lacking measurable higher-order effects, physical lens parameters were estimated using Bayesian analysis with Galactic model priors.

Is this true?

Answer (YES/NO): NO